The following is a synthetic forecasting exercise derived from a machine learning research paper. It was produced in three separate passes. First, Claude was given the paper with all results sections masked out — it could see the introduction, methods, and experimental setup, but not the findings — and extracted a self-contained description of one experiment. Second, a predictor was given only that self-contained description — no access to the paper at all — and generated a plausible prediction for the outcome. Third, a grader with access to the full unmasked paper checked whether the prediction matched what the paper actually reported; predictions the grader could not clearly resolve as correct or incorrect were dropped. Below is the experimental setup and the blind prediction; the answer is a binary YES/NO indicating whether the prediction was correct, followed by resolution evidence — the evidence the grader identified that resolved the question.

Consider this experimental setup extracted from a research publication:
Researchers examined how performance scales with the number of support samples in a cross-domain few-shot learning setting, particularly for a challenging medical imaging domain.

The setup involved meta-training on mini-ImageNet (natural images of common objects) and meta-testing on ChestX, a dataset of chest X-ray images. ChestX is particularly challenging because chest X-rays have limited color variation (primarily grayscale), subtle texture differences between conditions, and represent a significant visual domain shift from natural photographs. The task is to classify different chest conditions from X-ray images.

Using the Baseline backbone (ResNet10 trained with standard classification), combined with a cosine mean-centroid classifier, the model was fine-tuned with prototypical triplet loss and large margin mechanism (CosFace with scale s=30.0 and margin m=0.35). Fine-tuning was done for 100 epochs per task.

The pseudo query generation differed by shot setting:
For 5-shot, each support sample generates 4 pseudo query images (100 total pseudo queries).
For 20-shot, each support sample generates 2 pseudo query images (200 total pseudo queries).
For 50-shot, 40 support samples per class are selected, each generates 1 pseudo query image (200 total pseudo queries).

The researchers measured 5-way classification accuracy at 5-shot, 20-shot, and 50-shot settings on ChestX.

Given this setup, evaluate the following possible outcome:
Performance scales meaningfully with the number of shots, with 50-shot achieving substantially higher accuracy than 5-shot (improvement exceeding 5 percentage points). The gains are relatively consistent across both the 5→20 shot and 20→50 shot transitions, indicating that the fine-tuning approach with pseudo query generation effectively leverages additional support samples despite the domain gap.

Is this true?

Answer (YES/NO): YES